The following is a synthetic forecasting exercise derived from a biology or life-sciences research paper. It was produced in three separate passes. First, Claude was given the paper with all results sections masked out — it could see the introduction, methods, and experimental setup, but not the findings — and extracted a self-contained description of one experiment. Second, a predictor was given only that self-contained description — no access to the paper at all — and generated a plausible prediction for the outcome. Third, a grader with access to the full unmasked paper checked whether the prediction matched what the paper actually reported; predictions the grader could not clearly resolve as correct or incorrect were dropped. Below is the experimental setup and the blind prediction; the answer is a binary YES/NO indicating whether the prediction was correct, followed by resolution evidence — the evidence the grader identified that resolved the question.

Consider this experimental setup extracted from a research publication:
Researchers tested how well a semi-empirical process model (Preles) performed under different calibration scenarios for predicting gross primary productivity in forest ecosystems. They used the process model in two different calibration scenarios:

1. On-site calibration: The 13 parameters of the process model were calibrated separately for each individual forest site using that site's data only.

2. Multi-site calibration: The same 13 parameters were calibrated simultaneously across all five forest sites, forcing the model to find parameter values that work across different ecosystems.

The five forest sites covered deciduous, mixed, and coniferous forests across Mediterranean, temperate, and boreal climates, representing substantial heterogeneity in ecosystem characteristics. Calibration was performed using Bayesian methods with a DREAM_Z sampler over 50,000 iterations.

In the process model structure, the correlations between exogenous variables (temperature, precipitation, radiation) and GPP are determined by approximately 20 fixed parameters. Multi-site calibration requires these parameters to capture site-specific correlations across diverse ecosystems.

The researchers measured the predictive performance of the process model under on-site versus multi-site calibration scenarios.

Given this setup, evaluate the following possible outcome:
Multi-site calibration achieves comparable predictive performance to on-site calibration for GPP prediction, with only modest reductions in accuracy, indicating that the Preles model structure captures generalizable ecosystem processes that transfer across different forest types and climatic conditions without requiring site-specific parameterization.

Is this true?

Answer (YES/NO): NO